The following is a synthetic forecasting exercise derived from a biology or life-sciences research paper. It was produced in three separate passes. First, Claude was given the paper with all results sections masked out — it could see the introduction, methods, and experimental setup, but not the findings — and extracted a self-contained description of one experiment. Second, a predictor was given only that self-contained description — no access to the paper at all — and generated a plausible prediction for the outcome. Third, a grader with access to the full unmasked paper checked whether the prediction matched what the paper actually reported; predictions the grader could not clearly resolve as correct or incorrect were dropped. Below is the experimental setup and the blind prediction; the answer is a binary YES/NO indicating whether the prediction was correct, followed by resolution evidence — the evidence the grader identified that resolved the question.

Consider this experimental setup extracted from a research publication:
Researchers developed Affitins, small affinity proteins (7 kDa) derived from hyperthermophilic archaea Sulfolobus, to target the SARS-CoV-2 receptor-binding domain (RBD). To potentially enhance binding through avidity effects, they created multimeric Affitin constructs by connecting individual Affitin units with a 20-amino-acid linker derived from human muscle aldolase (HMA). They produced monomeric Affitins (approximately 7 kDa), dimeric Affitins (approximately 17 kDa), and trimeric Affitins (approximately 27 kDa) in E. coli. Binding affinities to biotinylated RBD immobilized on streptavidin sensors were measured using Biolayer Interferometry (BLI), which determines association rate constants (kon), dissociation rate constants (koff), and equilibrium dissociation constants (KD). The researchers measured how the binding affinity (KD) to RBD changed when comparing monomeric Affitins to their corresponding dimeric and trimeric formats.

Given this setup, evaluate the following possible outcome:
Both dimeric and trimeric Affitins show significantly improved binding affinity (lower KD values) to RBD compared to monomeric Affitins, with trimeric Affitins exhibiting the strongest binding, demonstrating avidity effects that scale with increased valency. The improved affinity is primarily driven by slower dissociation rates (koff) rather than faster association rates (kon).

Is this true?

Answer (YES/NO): YES